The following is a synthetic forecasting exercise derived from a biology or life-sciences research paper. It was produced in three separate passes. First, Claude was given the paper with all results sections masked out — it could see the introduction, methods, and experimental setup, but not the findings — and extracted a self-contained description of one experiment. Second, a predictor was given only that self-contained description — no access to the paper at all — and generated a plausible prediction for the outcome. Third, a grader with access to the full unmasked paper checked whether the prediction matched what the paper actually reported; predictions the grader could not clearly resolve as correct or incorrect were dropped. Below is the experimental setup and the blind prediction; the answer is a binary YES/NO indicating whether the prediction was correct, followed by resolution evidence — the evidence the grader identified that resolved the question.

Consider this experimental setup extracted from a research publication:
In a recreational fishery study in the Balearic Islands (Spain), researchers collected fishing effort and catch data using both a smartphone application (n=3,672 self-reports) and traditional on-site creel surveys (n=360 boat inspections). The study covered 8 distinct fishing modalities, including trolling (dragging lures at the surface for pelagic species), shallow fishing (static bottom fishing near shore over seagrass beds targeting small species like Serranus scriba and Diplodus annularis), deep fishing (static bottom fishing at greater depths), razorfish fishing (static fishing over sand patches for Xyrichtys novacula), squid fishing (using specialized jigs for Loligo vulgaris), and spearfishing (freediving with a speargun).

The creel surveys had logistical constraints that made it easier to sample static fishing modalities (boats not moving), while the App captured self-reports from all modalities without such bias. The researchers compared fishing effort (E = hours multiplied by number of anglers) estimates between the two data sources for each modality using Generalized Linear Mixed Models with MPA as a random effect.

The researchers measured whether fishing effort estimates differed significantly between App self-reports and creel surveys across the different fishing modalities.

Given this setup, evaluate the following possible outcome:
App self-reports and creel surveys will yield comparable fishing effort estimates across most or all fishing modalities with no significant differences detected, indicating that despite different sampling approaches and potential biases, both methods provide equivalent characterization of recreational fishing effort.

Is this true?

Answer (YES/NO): NO